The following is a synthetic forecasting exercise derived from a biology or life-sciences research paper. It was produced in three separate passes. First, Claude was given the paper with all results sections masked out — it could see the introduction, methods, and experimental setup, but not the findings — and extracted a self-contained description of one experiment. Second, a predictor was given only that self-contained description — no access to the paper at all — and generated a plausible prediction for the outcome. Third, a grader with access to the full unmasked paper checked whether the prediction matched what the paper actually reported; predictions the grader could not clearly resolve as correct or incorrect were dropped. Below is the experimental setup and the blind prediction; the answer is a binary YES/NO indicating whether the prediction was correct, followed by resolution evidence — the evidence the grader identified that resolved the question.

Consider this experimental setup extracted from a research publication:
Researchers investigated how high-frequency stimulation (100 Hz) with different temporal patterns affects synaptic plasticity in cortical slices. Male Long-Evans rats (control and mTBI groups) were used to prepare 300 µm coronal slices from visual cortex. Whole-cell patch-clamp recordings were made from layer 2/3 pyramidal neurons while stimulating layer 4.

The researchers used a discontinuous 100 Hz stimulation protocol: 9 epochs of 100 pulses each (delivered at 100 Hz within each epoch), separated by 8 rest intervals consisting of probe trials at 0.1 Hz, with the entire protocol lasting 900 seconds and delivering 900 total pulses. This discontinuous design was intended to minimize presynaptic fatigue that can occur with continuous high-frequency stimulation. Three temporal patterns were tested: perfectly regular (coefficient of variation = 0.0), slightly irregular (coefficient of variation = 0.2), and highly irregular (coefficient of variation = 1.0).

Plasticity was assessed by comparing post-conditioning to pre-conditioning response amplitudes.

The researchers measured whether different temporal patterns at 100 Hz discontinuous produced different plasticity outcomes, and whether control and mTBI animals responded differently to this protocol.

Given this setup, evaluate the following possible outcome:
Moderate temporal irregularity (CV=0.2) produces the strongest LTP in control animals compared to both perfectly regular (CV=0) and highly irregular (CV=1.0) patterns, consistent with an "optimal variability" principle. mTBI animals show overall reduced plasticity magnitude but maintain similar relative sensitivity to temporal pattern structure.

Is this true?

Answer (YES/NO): NO